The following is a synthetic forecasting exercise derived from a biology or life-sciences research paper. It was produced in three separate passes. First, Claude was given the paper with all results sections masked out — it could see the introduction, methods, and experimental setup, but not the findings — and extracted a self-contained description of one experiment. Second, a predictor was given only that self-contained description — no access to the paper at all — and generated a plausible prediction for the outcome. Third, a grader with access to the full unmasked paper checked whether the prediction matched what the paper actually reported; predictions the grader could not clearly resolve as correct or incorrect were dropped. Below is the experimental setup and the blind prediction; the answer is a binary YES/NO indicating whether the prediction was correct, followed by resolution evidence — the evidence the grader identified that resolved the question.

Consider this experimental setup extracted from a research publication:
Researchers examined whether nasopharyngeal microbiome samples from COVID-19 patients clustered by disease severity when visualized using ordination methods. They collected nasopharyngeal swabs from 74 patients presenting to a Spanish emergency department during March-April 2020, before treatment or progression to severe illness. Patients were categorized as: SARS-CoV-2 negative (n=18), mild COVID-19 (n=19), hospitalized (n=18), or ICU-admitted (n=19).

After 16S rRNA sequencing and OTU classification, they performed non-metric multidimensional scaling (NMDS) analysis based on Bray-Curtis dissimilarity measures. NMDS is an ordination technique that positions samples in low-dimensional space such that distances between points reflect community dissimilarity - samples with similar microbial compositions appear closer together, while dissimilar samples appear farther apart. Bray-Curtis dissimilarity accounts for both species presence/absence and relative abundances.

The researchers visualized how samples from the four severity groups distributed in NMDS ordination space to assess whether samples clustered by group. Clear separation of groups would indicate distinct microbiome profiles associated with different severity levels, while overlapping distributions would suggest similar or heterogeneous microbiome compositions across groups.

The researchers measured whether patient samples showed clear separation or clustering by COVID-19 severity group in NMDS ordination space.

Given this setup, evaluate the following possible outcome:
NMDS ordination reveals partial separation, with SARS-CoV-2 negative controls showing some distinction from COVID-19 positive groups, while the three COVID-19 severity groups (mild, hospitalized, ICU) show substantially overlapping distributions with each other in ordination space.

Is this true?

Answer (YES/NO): NO